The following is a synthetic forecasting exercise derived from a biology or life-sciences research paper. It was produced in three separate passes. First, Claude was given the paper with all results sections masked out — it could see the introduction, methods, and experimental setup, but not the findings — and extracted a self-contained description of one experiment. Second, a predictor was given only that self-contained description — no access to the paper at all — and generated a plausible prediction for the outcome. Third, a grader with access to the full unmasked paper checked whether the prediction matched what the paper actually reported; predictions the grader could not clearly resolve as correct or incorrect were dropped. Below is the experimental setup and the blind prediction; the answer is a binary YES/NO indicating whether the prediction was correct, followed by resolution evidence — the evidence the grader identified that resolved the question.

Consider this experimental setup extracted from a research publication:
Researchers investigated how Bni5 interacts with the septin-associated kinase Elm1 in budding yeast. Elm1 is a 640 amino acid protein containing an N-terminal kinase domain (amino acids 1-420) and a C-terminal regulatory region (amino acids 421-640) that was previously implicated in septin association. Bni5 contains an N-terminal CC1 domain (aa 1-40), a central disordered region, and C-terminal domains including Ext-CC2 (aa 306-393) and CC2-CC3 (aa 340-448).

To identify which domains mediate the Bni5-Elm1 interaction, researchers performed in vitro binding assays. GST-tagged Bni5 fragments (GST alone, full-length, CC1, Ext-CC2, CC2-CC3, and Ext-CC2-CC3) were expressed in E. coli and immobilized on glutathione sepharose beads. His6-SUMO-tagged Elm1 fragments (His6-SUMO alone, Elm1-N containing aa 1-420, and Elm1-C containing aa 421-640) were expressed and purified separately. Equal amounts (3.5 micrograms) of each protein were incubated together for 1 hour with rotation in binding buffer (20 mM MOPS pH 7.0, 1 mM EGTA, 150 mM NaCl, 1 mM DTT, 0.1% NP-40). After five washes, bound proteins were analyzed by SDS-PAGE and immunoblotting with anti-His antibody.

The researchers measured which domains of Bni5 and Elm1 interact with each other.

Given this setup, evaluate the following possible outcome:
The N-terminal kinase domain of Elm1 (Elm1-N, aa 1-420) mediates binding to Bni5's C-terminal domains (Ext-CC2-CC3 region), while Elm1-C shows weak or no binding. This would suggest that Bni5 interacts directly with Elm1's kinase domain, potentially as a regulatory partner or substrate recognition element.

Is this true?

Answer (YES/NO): NO